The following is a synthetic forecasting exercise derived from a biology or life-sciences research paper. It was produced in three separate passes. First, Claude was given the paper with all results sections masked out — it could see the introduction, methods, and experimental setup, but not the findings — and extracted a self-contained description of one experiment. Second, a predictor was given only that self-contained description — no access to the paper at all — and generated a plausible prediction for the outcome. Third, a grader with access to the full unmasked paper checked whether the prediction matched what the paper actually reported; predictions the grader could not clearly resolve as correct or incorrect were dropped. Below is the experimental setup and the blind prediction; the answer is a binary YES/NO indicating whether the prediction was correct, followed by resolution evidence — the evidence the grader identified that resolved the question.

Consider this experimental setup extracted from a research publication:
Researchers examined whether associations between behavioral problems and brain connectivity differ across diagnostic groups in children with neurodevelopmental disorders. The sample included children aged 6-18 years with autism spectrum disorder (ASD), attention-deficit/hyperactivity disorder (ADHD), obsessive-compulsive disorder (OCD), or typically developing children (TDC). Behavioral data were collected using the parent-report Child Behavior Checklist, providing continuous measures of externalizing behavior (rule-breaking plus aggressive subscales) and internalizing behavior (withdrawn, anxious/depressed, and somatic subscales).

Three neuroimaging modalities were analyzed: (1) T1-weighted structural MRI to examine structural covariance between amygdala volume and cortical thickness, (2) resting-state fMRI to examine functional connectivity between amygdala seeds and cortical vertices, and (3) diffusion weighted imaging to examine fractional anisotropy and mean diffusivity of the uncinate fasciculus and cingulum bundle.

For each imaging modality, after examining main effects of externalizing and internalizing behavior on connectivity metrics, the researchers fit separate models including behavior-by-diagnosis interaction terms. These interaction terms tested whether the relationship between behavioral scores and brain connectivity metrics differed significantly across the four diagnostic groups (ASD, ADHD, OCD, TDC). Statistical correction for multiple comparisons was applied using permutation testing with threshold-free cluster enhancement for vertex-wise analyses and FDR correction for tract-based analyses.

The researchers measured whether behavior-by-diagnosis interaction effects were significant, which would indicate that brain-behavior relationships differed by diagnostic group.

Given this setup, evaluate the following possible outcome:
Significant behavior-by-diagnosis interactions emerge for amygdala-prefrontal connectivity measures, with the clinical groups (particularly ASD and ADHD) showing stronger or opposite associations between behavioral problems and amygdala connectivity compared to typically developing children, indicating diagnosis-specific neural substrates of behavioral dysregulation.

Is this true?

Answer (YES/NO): NO